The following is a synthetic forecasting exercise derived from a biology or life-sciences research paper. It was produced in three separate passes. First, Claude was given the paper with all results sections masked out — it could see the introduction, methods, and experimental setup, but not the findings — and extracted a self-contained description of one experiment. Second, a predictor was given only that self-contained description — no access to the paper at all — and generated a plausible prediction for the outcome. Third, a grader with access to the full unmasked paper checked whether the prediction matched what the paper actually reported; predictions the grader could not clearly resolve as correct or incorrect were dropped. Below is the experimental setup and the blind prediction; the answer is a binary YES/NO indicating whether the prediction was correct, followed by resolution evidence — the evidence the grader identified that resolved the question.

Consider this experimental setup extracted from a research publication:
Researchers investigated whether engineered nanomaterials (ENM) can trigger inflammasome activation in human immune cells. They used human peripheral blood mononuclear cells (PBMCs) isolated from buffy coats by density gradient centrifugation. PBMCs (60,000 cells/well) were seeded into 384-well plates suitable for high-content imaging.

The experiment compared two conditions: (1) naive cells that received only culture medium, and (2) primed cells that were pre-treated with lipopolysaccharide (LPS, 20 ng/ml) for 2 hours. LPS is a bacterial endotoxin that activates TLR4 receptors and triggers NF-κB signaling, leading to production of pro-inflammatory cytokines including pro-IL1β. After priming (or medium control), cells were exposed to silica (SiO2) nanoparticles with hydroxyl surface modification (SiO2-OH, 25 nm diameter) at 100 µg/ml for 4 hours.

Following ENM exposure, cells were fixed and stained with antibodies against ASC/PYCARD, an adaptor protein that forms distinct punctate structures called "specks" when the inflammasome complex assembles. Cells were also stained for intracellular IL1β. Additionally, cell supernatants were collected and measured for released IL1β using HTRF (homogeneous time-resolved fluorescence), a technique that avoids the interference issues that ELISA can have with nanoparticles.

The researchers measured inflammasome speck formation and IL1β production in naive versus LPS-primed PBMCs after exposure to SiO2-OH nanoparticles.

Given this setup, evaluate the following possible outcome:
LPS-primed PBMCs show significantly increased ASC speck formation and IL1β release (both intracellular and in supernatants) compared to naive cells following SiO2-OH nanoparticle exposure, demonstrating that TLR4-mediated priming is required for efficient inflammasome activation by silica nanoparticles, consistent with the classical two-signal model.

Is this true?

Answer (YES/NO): YES